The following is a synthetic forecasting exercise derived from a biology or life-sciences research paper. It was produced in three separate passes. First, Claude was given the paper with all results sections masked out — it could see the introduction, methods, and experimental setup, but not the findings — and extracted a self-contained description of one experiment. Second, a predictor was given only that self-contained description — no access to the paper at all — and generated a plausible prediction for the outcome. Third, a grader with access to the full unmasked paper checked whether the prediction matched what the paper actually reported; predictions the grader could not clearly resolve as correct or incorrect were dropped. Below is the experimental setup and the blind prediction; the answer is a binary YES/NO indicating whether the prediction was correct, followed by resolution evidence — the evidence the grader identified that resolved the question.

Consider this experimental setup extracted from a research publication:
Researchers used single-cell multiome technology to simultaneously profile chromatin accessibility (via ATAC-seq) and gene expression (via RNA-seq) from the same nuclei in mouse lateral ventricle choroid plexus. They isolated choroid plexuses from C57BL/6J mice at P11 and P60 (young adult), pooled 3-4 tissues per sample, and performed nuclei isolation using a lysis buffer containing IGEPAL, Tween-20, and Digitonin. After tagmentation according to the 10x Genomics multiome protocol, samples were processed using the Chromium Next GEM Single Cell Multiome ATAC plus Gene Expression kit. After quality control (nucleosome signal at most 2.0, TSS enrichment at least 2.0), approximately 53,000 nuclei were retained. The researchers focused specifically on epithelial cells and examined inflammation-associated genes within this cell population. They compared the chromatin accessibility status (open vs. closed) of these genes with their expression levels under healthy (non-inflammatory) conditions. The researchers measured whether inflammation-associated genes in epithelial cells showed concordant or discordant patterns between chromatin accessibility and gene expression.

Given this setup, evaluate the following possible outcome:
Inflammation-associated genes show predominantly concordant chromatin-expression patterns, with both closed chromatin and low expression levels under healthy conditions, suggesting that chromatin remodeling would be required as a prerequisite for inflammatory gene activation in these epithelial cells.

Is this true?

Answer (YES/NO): NO